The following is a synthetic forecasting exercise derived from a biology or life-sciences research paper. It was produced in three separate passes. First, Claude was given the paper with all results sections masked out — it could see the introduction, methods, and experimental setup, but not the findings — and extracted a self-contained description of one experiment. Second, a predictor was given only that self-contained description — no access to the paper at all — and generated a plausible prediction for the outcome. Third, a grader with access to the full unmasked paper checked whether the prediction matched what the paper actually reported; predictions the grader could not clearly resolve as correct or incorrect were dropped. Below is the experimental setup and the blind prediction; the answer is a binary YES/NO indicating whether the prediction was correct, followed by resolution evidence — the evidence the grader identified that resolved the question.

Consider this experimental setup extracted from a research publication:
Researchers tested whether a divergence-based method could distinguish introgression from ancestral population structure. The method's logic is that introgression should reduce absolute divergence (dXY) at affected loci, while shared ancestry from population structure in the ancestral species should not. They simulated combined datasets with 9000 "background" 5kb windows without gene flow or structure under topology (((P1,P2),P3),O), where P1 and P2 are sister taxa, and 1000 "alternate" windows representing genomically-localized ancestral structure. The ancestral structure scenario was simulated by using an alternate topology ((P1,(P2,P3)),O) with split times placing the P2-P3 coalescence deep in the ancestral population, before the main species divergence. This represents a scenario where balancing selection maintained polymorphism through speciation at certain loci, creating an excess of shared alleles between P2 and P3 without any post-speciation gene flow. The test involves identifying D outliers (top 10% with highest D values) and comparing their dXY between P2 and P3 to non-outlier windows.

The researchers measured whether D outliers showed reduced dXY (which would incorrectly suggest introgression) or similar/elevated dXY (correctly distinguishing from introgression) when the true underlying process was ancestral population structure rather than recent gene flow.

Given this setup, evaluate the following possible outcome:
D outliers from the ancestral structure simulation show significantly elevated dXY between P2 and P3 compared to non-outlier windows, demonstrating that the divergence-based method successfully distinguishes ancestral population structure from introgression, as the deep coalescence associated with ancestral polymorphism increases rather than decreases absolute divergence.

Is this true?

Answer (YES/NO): NO